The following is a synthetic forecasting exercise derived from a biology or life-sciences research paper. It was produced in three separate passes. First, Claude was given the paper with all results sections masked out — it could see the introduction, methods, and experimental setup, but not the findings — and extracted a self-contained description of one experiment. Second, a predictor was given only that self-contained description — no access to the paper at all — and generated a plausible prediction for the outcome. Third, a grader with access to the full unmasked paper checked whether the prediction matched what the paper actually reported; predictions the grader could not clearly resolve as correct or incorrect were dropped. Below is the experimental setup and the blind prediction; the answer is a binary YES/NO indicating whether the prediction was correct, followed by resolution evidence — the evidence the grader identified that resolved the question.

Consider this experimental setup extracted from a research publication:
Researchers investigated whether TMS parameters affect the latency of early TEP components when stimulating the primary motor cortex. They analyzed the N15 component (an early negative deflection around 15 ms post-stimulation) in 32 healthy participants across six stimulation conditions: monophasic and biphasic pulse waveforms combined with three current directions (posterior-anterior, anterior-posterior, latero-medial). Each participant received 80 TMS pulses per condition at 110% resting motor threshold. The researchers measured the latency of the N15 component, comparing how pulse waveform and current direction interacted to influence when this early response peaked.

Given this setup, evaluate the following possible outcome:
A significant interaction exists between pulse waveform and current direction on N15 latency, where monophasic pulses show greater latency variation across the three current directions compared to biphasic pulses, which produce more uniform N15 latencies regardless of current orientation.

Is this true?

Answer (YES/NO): YES